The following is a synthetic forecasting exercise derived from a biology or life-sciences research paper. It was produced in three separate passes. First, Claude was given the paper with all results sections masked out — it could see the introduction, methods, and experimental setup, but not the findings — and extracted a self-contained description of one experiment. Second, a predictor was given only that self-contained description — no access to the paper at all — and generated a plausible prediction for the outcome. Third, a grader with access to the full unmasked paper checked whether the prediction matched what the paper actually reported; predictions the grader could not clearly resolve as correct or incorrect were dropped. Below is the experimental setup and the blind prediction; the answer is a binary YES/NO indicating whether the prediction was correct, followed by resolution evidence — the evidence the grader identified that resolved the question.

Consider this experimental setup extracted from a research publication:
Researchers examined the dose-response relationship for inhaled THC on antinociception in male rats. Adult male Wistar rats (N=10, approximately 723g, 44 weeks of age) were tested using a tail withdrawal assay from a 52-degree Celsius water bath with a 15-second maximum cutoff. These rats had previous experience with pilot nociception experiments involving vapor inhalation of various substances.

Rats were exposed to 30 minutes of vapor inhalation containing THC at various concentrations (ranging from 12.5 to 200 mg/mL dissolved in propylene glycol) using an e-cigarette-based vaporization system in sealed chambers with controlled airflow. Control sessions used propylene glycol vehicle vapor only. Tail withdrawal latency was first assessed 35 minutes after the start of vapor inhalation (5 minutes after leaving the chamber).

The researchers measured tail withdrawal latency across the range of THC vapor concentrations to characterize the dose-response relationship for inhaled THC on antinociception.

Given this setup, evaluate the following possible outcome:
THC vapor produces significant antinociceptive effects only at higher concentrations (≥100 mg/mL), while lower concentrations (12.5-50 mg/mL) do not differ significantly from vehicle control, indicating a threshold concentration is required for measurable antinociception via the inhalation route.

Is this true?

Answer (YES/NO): NO